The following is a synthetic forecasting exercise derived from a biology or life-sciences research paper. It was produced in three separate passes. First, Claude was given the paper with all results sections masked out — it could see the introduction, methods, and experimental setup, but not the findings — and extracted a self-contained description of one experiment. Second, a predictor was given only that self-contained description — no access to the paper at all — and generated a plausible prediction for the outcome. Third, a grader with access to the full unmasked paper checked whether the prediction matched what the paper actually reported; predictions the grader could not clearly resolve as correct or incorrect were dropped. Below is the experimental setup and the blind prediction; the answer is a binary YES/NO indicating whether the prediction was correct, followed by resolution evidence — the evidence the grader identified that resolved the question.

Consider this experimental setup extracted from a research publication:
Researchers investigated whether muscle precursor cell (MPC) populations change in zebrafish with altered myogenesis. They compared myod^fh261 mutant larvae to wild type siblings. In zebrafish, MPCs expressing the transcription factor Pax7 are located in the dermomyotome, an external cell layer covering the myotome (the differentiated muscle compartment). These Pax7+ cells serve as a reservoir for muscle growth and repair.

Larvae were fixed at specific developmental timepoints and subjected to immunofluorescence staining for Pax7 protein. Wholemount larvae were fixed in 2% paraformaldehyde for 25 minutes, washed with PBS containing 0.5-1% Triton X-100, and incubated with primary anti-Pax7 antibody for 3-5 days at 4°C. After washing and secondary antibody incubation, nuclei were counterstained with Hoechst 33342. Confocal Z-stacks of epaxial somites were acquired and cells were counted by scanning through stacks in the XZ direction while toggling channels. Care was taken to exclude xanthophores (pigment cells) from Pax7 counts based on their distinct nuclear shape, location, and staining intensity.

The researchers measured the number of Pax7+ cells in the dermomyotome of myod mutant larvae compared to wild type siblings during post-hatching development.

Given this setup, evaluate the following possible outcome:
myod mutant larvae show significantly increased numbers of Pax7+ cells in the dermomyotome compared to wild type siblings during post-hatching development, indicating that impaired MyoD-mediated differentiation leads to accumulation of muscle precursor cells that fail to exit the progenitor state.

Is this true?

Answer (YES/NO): NO